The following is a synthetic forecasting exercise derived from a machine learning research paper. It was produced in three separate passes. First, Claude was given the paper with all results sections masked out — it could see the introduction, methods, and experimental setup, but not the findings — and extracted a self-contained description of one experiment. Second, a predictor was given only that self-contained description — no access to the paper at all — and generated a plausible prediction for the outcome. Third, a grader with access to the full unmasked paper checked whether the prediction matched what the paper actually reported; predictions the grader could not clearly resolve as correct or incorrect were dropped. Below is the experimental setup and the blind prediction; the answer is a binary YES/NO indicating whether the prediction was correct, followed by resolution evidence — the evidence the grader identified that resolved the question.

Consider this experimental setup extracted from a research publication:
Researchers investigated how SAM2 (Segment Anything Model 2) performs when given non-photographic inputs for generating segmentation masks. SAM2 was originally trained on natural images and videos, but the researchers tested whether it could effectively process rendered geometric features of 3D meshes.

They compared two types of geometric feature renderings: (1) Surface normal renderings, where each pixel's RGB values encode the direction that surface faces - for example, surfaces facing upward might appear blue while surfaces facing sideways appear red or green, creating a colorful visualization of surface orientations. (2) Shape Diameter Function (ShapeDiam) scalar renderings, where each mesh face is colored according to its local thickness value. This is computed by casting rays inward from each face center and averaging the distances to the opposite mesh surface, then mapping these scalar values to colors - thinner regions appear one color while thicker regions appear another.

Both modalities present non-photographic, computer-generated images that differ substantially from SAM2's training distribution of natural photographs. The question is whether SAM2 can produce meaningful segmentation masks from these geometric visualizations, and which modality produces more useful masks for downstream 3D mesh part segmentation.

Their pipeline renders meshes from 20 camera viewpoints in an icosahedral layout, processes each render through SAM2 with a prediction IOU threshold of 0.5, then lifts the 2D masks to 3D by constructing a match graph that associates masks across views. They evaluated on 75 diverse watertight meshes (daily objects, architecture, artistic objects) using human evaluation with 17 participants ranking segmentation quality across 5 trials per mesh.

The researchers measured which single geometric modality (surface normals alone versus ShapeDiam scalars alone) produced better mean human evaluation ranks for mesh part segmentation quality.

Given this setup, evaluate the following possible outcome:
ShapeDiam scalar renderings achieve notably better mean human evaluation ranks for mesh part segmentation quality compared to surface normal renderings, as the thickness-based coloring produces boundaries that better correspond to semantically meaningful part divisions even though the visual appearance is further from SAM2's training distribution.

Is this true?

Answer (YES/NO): NO